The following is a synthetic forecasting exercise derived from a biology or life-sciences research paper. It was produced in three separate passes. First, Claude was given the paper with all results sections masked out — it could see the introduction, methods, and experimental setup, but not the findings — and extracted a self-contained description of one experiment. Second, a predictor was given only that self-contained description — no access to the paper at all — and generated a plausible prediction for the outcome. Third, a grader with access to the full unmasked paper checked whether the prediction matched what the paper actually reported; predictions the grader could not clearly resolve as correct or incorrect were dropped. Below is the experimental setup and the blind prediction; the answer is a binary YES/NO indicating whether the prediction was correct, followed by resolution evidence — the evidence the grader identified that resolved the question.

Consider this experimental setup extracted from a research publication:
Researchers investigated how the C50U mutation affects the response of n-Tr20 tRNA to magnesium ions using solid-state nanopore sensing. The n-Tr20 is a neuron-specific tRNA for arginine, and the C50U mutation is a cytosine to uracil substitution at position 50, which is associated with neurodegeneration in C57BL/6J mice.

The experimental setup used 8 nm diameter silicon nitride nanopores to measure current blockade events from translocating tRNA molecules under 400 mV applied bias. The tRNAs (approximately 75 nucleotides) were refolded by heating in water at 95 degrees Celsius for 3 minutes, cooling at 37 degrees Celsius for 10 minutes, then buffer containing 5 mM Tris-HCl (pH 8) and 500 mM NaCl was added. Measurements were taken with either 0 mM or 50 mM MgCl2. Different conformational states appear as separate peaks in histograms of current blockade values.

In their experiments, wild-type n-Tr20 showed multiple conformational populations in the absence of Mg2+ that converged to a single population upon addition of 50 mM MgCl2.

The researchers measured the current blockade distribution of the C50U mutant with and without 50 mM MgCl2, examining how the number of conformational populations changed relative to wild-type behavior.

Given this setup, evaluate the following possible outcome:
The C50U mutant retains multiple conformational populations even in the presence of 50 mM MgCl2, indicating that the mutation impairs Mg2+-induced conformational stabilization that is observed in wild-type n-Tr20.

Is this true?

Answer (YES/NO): NO